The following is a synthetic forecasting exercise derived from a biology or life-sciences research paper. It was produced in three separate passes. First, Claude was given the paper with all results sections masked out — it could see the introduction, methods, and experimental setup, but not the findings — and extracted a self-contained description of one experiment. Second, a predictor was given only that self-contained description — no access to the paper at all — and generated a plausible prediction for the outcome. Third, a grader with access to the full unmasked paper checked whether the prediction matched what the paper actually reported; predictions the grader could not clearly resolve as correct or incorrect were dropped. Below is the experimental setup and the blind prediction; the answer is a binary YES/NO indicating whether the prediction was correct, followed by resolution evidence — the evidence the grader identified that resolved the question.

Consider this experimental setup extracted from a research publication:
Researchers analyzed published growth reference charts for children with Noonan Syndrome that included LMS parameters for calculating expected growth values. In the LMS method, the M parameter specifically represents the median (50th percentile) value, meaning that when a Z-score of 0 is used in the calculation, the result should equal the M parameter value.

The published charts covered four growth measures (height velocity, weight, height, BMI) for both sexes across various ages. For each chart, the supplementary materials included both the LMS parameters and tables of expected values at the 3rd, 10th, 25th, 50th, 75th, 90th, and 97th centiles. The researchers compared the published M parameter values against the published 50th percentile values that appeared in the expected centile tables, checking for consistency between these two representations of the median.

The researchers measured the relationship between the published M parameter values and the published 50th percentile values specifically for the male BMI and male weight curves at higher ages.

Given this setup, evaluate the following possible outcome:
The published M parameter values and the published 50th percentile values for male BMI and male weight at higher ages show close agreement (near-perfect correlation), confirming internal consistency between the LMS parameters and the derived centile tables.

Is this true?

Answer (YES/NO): NO